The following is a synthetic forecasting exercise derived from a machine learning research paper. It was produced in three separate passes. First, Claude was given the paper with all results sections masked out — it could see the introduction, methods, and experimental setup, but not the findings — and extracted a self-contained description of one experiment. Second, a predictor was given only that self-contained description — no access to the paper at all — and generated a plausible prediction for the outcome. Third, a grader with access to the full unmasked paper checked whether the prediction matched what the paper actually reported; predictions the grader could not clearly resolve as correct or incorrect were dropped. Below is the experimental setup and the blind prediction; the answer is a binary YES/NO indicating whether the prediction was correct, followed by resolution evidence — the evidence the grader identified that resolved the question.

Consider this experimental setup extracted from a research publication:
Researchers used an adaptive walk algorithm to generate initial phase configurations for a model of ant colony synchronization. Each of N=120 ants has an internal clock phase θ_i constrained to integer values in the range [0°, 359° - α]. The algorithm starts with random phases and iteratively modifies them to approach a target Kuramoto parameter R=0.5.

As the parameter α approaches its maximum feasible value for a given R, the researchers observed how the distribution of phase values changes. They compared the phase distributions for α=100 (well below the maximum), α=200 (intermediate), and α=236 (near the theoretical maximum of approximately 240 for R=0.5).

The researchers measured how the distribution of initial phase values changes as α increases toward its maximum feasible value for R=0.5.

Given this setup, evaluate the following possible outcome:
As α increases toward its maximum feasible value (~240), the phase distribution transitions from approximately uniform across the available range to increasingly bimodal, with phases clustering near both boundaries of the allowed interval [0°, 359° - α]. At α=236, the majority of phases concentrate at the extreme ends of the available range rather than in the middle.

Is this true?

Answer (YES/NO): YES